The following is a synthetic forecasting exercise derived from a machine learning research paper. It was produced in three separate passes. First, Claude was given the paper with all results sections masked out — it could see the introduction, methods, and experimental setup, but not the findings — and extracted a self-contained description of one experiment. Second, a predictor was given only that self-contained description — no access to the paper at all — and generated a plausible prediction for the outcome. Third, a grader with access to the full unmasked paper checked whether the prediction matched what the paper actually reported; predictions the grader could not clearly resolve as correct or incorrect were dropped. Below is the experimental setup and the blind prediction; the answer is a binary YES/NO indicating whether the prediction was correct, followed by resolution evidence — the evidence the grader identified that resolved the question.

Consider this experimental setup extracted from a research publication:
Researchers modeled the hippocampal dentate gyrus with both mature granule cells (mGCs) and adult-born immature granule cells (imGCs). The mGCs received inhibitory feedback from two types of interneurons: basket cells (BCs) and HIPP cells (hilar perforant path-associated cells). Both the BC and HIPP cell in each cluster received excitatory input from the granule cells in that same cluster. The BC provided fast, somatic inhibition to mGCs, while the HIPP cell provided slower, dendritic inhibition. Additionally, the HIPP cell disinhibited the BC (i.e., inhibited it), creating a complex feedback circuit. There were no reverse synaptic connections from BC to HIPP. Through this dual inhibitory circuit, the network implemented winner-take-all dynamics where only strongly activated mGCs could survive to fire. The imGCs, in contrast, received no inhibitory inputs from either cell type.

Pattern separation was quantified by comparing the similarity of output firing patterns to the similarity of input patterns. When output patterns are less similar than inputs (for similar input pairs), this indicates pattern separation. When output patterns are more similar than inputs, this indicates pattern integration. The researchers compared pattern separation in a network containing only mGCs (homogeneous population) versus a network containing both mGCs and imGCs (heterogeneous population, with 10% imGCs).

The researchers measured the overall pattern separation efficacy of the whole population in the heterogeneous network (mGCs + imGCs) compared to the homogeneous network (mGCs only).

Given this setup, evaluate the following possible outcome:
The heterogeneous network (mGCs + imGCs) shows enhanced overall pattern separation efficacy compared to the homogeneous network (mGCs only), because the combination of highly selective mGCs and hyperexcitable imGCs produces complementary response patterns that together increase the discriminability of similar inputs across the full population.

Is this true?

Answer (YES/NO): NO